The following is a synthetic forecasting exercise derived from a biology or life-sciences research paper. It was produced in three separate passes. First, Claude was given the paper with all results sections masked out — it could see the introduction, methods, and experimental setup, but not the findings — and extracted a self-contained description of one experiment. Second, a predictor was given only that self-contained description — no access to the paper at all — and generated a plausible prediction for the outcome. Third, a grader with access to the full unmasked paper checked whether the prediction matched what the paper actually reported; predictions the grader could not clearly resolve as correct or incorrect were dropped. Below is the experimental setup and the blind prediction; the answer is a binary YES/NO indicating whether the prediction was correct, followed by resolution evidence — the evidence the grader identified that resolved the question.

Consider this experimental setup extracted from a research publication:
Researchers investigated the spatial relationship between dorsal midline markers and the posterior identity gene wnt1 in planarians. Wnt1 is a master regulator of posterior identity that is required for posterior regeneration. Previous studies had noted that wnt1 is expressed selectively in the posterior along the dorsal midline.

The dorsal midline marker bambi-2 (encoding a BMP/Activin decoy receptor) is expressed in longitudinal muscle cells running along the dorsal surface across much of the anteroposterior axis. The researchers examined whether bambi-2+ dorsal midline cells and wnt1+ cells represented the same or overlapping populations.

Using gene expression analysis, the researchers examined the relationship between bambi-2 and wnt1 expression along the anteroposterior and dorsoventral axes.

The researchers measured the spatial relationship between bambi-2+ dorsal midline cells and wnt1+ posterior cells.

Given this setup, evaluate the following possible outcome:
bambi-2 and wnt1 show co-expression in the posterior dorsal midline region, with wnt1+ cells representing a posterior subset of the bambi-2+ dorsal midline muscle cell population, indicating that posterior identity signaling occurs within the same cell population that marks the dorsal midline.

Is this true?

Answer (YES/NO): YES